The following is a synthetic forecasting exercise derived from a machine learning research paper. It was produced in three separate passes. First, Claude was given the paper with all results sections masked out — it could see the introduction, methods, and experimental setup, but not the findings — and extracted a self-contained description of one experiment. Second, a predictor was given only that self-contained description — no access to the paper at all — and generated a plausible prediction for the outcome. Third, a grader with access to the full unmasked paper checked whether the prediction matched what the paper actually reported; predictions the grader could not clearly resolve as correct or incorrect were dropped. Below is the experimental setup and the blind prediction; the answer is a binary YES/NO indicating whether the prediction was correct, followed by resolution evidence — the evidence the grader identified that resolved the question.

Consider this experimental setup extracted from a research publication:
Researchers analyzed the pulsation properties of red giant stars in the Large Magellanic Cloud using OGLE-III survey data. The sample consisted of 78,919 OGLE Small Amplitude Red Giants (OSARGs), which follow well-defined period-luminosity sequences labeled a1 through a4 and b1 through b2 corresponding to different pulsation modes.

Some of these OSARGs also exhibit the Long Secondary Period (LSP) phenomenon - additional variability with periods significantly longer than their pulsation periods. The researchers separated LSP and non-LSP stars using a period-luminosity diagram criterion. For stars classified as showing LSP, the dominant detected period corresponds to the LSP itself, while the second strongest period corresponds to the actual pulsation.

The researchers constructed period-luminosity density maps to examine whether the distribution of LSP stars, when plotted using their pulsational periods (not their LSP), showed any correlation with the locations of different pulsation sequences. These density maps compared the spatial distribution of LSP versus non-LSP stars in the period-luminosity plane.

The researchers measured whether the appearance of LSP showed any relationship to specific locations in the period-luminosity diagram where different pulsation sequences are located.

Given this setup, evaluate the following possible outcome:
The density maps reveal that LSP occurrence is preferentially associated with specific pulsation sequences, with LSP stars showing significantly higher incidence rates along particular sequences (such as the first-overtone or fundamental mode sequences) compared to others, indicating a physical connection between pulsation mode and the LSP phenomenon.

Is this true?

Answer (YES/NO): NO